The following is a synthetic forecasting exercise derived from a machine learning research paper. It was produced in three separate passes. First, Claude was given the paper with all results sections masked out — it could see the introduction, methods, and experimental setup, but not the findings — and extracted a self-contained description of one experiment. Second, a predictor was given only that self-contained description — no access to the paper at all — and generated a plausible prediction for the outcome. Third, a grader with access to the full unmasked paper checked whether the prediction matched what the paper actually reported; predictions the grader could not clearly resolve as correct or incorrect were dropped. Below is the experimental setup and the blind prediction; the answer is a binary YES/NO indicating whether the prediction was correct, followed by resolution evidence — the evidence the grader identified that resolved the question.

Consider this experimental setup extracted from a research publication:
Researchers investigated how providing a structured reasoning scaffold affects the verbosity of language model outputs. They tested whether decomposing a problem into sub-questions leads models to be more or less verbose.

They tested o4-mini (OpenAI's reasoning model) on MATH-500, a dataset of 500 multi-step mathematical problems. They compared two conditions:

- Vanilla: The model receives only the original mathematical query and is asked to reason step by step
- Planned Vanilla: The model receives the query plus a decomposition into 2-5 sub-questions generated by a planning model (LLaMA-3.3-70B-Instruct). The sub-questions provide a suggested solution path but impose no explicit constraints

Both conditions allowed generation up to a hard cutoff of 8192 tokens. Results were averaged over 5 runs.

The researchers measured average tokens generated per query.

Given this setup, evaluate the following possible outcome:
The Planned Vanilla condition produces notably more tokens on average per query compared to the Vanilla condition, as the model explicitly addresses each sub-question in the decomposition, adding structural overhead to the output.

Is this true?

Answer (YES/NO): NO